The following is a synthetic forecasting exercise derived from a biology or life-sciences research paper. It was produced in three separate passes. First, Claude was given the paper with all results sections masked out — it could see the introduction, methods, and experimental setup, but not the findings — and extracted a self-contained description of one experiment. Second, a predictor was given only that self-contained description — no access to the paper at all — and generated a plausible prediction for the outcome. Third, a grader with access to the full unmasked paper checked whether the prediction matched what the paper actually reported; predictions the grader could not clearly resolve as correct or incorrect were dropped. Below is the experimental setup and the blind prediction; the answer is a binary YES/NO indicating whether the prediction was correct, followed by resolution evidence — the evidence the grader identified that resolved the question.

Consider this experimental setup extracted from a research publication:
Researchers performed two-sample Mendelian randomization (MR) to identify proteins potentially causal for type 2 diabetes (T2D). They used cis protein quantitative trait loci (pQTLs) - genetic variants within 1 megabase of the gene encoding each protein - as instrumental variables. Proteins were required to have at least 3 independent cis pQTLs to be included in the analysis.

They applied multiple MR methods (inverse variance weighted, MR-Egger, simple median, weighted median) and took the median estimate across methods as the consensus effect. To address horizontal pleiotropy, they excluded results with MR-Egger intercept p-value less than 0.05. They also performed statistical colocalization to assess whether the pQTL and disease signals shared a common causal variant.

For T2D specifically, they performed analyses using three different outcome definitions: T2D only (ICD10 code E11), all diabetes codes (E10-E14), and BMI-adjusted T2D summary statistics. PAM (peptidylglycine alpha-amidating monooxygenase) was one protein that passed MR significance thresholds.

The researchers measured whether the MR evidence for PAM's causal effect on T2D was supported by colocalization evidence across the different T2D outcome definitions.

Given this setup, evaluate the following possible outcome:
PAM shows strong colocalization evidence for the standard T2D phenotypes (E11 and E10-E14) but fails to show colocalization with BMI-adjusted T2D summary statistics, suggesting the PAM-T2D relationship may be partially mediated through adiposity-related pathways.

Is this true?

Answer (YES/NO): NO